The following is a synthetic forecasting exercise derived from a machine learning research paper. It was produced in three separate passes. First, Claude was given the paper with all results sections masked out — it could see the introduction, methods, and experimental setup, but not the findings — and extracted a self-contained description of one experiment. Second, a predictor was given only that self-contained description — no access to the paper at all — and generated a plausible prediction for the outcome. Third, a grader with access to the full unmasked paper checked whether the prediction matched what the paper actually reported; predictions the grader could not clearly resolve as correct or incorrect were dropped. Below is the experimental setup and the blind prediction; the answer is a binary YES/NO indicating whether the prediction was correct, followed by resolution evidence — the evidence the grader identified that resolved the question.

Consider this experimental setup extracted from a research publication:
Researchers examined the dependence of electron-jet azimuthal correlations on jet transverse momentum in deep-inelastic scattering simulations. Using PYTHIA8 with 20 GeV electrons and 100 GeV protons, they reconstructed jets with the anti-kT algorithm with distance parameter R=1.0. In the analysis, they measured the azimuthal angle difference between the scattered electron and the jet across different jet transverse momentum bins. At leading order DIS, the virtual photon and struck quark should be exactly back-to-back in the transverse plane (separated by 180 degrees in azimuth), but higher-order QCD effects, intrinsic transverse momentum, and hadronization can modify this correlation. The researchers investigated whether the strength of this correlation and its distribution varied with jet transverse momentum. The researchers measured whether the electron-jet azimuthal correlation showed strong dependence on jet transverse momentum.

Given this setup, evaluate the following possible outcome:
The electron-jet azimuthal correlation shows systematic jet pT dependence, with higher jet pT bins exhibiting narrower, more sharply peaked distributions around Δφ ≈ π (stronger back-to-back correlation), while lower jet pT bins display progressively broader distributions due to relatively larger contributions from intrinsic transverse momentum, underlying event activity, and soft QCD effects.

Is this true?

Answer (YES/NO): YES